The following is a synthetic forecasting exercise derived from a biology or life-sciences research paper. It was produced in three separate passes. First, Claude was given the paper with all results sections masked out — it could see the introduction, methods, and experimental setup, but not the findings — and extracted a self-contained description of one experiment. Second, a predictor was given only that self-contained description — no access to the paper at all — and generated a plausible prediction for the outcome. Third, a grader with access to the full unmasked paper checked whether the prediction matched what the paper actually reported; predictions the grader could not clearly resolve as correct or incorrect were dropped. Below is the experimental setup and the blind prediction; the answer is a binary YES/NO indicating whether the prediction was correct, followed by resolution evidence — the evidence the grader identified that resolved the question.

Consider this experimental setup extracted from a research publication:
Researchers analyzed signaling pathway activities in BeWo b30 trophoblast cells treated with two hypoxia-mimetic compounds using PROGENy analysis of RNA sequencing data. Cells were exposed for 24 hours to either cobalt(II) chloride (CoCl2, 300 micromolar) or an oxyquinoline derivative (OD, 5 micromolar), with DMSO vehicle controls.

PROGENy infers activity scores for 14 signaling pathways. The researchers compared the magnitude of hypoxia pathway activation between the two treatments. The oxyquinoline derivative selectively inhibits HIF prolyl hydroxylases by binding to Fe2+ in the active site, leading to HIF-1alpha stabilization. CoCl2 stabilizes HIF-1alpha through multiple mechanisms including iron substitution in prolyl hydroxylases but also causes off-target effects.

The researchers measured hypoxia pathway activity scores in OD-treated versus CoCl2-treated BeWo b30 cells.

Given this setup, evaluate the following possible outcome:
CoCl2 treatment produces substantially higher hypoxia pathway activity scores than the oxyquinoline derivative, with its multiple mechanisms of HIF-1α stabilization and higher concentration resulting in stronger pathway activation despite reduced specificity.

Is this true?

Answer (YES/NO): NO